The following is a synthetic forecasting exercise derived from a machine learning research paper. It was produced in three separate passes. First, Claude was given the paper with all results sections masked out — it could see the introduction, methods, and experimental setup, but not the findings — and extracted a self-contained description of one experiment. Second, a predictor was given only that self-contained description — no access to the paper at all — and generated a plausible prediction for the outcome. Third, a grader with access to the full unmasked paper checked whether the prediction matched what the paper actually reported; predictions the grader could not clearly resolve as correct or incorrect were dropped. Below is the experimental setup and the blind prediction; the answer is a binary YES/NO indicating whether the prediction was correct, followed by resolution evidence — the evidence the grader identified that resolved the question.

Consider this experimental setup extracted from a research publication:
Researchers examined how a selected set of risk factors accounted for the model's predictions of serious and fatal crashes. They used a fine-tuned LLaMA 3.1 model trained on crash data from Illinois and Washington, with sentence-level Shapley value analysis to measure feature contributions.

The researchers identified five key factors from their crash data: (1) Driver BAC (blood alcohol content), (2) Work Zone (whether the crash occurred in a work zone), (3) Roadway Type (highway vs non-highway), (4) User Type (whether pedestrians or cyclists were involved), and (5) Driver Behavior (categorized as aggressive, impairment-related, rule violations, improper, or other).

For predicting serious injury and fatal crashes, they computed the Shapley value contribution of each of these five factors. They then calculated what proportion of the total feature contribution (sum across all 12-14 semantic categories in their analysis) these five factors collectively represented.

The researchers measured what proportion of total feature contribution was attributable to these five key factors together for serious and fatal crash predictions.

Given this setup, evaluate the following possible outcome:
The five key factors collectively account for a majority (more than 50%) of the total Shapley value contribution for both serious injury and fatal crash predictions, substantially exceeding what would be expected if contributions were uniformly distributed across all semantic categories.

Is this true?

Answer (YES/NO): YES